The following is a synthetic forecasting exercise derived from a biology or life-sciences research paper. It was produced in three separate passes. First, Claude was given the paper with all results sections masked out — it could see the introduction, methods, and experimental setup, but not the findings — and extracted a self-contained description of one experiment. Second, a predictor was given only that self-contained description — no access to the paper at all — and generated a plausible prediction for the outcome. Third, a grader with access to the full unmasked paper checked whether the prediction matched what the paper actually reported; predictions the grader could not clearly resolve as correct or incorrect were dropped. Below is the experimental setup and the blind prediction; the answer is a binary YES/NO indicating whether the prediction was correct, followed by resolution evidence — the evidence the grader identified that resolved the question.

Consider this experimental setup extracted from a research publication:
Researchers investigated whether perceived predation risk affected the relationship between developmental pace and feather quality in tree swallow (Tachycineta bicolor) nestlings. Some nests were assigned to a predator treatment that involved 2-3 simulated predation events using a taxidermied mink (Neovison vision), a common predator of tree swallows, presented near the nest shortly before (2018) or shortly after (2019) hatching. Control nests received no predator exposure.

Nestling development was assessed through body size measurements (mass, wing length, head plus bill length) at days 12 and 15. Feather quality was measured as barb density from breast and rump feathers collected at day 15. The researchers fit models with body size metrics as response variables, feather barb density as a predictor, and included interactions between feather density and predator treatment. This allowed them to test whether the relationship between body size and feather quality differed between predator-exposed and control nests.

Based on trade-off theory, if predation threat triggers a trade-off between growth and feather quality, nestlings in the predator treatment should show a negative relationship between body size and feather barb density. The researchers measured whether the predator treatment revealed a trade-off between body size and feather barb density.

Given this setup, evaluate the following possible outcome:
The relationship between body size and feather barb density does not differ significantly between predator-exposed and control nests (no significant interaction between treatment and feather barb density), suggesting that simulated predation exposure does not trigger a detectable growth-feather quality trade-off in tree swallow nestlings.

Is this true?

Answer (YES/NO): NO